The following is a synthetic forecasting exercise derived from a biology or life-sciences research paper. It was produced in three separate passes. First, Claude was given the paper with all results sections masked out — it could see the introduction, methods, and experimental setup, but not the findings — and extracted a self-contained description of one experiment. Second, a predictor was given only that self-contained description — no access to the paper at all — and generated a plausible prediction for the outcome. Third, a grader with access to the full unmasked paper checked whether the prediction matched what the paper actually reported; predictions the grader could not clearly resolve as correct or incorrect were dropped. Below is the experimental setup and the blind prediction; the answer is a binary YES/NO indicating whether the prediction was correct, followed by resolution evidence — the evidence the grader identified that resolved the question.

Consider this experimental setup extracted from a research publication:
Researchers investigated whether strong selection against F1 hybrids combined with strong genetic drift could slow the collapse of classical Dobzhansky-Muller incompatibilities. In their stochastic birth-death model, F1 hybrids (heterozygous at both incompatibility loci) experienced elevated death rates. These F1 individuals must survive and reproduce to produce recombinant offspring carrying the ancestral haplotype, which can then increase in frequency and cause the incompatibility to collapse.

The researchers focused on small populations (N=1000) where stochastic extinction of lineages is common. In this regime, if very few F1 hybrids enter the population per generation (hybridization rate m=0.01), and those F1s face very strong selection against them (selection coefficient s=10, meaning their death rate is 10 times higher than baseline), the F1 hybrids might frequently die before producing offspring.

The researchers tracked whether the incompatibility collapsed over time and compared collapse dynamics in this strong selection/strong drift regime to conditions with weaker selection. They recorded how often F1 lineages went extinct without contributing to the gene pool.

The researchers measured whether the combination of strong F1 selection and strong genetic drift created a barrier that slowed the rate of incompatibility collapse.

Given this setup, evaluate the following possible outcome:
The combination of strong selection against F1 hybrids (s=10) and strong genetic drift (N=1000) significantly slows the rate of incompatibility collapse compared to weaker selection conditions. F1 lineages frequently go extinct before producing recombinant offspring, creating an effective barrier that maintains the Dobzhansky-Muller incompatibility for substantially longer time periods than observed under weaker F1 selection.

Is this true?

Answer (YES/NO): YES